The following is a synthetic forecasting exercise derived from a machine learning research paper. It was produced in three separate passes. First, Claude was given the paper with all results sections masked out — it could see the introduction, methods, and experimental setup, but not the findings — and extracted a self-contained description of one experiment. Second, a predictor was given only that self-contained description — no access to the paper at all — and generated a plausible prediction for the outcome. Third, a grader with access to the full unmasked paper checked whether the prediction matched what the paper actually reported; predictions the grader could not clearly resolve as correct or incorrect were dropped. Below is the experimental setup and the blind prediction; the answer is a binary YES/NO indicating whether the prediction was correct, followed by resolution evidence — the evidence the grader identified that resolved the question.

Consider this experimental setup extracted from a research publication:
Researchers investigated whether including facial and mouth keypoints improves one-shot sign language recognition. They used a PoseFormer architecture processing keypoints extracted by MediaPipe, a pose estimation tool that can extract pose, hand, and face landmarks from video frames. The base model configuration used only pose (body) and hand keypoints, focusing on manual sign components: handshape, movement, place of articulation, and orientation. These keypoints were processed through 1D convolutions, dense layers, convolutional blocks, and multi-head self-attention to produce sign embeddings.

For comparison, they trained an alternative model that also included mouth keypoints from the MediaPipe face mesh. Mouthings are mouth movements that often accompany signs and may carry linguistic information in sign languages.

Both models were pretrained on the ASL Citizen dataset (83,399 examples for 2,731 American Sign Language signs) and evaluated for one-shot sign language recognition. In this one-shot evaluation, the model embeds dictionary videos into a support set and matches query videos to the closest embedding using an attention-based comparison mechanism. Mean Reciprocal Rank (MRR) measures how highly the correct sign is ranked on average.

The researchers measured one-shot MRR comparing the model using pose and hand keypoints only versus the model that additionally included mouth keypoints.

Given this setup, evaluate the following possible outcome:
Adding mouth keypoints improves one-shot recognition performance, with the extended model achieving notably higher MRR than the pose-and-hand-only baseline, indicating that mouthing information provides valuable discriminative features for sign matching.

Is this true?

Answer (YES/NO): NO